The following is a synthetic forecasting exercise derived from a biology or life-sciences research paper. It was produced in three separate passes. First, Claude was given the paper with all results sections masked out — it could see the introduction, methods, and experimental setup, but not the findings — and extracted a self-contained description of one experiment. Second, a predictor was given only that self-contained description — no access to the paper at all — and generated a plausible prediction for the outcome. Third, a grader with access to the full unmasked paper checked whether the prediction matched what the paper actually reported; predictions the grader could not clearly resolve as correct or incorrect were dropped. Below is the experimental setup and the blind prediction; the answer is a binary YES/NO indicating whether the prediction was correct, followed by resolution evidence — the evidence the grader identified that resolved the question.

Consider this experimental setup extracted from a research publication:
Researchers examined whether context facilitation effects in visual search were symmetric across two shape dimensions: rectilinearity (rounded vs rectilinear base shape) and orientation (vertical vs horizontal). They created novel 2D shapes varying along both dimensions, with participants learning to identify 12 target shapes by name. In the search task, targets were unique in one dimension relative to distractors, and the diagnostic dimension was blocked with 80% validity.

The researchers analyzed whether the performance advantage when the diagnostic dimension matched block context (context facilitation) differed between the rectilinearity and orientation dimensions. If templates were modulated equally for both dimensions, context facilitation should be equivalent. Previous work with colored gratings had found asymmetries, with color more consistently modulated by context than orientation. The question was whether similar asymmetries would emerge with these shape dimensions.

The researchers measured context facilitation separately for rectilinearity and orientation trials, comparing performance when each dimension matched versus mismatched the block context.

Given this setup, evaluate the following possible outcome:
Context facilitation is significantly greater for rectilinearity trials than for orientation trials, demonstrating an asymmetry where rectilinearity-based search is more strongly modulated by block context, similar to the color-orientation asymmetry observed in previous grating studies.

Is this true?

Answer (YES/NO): NO